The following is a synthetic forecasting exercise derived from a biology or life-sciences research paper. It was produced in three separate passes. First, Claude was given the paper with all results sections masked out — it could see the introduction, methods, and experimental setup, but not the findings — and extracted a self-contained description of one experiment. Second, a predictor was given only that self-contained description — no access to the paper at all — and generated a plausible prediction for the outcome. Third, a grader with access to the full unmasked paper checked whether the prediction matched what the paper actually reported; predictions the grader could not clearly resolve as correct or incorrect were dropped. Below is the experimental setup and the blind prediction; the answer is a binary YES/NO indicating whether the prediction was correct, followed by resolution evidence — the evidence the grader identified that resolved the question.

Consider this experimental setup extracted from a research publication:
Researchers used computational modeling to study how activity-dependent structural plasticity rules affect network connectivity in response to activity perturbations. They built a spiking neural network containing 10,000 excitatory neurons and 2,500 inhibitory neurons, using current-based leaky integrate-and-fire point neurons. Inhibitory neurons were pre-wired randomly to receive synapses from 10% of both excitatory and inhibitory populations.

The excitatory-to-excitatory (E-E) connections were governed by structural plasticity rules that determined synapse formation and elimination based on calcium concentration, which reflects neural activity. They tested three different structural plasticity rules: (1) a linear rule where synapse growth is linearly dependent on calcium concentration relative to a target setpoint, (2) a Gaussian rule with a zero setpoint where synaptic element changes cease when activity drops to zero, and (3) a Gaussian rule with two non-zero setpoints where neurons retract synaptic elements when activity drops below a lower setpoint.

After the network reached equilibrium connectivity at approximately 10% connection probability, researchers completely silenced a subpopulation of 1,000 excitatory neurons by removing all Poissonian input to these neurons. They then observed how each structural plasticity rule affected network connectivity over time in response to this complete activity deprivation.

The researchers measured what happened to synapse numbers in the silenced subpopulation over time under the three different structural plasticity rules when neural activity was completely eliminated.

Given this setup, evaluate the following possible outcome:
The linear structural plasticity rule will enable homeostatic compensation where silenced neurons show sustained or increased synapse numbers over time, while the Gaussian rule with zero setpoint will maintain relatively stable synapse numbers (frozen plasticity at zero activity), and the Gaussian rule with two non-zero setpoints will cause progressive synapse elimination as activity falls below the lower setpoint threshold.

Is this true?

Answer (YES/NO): YES